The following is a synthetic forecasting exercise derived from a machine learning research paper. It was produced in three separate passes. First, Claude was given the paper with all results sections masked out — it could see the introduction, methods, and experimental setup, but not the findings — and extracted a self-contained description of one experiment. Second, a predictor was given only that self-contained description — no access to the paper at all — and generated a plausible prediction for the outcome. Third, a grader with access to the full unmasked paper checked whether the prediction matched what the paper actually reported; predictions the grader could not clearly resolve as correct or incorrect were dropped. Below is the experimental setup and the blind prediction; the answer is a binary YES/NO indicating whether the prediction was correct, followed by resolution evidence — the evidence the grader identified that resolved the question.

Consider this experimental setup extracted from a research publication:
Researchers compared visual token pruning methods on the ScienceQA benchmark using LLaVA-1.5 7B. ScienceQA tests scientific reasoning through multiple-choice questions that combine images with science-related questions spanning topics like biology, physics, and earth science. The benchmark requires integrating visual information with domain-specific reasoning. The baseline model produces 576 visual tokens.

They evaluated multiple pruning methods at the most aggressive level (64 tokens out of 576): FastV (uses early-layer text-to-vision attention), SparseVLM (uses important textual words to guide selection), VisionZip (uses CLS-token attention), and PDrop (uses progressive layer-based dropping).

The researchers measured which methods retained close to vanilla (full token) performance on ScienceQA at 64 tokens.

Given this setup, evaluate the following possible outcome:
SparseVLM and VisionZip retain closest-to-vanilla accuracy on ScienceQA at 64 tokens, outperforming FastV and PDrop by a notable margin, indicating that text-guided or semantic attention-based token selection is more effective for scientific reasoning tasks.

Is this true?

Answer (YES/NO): NO